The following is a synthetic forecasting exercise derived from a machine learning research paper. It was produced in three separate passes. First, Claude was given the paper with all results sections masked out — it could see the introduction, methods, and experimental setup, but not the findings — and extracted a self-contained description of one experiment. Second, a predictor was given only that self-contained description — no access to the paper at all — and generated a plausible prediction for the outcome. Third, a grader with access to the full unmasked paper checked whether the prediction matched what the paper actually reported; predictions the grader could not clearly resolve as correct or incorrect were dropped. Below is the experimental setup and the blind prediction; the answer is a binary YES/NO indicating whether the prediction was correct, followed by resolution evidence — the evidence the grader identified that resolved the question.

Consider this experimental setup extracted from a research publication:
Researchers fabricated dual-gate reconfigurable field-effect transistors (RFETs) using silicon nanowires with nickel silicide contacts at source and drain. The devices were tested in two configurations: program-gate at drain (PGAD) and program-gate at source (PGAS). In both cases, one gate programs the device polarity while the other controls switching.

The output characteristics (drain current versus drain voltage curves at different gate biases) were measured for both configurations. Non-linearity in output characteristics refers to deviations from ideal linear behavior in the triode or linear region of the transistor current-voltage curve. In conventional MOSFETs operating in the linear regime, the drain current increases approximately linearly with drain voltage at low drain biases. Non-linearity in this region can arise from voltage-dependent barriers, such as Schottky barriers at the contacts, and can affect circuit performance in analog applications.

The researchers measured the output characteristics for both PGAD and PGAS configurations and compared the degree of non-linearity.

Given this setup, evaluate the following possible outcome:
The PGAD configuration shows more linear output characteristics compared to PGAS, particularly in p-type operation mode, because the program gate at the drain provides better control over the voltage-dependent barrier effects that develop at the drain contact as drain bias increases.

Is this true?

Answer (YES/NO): NO